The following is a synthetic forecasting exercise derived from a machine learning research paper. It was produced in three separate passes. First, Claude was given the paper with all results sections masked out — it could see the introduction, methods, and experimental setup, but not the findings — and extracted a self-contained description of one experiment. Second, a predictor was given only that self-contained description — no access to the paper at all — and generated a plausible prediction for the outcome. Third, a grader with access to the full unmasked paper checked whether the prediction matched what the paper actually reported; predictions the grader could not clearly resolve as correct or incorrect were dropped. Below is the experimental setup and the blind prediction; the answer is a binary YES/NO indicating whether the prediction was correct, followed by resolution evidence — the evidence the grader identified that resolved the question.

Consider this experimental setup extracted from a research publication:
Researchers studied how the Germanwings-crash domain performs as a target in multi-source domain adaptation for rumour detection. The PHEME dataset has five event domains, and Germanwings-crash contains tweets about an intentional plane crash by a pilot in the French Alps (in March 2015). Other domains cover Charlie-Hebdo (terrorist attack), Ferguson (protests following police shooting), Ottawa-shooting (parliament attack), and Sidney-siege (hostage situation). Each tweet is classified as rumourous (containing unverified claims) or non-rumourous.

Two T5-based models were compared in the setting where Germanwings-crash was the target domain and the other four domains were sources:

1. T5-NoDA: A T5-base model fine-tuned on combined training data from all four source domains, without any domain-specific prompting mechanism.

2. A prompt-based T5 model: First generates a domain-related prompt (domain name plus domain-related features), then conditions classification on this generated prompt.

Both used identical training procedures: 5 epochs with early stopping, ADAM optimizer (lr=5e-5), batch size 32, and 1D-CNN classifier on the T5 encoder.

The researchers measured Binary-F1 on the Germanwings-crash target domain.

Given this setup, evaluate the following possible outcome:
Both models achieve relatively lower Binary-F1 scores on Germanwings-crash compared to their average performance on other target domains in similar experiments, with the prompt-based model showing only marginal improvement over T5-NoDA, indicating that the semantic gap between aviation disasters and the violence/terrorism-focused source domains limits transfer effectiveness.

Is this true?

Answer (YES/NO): NO